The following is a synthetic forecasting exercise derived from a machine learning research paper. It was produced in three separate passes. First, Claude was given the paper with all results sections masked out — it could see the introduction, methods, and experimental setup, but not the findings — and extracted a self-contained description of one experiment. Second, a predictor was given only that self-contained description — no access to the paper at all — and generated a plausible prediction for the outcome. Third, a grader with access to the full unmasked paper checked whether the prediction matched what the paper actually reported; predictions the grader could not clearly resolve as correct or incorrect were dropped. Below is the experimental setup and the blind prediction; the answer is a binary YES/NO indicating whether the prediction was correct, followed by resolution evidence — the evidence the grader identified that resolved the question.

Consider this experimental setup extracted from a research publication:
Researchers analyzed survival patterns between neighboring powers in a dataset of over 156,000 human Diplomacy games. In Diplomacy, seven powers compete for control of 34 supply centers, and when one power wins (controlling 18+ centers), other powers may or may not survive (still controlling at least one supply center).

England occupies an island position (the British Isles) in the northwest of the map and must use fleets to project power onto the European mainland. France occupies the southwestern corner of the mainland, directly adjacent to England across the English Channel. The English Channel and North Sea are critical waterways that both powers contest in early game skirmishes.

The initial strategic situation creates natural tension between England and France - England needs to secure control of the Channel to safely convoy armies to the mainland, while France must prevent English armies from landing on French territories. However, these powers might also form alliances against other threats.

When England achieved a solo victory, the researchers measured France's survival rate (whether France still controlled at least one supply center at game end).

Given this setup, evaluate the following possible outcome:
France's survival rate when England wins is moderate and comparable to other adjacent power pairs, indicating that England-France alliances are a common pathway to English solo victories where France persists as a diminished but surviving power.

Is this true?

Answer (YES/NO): NO